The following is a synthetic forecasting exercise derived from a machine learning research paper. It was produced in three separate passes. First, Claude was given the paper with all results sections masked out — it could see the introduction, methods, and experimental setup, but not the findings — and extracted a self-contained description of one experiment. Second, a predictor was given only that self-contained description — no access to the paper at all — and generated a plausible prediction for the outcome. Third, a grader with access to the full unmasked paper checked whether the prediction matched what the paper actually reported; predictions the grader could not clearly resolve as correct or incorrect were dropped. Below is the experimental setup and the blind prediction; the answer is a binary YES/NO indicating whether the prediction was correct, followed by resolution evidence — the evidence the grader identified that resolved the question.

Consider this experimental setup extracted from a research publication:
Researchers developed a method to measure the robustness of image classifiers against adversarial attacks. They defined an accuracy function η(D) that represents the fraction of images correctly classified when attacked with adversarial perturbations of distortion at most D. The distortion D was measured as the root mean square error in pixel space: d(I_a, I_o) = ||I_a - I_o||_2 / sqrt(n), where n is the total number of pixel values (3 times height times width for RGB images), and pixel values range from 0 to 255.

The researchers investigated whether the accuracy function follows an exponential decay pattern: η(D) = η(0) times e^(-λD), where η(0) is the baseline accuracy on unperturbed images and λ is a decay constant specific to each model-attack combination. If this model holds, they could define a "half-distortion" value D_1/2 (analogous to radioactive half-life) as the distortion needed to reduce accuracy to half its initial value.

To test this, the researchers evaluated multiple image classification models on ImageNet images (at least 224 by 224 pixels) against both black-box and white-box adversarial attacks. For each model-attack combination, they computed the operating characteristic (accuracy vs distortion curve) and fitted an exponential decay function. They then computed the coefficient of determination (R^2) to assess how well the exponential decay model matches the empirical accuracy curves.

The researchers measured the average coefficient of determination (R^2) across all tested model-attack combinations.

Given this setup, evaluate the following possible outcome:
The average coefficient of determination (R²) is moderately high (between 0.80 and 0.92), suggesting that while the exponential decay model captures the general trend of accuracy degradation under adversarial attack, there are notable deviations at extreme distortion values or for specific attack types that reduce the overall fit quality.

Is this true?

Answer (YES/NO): NO